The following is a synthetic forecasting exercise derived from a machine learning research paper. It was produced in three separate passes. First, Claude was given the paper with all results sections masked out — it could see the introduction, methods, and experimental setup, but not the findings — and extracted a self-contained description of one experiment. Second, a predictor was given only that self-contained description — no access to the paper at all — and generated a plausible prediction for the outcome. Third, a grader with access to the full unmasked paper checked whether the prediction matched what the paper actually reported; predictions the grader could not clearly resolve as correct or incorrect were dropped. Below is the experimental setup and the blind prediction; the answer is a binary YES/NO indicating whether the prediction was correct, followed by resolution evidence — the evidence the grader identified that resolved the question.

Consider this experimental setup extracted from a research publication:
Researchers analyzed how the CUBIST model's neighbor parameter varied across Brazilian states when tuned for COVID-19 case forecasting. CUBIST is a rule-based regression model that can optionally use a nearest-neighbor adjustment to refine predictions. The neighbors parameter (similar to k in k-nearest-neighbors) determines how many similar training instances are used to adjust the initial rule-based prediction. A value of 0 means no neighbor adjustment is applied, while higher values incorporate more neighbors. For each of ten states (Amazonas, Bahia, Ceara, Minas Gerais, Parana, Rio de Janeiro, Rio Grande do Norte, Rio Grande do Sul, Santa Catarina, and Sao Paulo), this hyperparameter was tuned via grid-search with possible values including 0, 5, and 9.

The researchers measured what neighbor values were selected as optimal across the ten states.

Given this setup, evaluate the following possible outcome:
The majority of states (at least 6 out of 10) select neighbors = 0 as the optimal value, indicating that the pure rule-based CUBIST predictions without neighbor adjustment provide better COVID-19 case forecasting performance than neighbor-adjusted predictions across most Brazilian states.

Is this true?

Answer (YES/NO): NO